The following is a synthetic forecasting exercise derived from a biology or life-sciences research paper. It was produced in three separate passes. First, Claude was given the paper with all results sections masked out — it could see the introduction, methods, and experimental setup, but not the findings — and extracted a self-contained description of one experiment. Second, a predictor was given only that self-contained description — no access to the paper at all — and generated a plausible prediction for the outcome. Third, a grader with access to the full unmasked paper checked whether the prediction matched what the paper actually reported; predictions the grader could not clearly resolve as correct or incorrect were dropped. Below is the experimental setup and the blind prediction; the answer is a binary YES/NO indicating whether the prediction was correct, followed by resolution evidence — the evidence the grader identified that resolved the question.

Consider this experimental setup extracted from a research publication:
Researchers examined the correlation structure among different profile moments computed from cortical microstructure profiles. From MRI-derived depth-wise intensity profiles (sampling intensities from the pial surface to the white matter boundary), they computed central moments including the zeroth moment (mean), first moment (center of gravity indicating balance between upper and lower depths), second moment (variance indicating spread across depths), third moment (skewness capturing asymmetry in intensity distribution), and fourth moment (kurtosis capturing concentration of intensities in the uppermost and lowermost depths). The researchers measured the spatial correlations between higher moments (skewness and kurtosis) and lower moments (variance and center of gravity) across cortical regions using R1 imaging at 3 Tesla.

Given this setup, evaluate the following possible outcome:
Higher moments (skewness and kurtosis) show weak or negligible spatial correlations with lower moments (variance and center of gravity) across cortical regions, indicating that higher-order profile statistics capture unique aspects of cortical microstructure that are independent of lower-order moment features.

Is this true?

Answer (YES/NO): NO